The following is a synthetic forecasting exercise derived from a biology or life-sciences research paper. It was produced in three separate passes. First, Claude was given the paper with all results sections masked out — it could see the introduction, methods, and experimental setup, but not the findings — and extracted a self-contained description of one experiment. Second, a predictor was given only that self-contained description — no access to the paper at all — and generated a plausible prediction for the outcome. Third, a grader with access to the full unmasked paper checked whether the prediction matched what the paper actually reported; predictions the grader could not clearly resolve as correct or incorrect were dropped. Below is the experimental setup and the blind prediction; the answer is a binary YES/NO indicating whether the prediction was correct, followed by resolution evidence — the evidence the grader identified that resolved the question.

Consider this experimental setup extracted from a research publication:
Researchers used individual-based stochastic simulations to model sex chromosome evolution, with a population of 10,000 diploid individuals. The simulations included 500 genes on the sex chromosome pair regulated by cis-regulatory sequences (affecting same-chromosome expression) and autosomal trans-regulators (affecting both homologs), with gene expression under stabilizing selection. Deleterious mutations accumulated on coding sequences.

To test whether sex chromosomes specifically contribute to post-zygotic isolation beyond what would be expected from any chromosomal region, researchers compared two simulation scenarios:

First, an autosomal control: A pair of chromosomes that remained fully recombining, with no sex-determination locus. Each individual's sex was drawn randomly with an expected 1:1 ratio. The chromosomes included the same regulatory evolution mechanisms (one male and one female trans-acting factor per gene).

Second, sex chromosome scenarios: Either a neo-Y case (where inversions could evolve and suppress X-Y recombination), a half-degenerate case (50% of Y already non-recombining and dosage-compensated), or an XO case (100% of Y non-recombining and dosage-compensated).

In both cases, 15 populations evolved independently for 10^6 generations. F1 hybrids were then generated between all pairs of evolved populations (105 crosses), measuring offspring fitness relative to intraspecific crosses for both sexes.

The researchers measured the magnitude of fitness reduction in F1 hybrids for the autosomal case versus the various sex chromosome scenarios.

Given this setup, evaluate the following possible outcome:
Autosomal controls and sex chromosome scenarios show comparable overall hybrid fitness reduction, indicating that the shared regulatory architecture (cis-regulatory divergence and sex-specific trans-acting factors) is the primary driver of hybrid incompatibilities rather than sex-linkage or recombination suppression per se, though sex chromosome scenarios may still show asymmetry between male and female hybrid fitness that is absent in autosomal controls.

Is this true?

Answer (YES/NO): NO